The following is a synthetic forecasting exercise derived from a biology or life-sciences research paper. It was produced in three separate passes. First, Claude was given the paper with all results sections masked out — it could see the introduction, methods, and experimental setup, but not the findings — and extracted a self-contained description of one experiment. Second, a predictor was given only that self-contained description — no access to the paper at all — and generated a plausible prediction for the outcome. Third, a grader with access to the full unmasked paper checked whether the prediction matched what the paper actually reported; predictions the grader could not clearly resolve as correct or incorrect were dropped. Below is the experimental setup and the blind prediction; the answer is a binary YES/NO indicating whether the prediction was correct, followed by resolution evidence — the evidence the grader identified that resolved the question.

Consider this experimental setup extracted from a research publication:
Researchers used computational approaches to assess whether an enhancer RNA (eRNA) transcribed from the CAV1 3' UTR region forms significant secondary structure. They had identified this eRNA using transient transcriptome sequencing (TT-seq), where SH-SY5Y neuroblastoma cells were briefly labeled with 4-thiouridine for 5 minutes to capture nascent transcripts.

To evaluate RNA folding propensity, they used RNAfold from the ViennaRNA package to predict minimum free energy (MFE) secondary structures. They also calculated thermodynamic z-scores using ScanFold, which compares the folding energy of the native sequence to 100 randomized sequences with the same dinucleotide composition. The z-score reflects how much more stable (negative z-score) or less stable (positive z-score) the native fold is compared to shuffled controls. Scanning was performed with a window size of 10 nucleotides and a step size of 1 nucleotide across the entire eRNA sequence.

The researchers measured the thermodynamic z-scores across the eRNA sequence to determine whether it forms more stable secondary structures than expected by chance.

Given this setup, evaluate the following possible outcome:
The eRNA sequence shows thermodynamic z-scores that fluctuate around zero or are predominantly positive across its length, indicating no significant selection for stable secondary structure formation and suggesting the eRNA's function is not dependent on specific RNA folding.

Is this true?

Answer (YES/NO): YES